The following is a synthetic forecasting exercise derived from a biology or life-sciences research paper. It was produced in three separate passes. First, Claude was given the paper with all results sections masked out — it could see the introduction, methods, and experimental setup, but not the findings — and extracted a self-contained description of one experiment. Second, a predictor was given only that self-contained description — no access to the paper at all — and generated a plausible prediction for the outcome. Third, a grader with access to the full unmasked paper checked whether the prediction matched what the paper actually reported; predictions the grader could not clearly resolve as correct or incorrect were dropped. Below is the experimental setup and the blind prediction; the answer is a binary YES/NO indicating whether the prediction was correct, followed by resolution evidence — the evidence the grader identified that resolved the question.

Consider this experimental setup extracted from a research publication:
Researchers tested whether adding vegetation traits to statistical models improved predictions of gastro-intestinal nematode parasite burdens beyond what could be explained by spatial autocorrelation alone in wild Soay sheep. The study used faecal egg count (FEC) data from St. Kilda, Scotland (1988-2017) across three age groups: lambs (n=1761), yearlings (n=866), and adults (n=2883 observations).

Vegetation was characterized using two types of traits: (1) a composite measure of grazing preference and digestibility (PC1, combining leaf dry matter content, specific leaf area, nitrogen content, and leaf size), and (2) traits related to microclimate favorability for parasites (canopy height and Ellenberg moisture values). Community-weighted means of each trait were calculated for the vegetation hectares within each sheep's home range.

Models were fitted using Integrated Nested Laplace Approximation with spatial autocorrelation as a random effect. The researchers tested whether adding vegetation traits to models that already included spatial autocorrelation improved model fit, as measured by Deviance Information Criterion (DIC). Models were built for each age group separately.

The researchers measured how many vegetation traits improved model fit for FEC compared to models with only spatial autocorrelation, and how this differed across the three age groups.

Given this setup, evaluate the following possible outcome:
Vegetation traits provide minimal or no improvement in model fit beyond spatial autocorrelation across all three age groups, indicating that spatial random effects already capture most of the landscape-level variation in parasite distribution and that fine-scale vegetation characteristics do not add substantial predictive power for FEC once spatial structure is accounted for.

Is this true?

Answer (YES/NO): NO